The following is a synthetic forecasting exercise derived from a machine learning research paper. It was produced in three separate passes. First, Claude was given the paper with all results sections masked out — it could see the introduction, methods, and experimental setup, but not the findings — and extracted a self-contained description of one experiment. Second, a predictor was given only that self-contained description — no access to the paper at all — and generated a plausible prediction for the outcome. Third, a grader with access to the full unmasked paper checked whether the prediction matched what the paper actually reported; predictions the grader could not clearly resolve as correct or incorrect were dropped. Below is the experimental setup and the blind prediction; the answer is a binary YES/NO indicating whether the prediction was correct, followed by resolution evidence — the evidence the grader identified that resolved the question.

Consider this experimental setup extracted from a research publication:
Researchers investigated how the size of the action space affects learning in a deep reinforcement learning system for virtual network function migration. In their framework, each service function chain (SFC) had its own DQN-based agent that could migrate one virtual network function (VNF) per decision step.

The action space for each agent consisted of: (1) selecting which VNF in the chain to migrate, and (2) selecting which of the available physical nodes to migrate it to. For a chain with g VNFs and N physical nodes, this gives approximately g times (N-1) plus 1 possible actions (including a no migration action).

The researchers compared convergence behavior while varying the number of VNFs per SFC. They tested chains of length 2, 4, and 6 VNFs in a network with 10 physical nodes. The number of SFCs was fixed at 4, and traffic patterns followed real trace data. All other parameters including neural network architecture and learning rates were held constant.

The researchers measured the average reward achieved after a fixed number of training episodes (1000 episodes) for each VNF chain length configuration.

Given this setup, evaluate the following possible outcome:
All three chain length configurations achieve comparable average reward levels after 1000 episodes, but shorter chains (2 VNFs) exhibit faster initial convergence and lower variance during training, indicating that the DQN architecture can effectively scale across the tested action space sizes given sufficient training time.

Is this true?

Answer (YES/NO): NO